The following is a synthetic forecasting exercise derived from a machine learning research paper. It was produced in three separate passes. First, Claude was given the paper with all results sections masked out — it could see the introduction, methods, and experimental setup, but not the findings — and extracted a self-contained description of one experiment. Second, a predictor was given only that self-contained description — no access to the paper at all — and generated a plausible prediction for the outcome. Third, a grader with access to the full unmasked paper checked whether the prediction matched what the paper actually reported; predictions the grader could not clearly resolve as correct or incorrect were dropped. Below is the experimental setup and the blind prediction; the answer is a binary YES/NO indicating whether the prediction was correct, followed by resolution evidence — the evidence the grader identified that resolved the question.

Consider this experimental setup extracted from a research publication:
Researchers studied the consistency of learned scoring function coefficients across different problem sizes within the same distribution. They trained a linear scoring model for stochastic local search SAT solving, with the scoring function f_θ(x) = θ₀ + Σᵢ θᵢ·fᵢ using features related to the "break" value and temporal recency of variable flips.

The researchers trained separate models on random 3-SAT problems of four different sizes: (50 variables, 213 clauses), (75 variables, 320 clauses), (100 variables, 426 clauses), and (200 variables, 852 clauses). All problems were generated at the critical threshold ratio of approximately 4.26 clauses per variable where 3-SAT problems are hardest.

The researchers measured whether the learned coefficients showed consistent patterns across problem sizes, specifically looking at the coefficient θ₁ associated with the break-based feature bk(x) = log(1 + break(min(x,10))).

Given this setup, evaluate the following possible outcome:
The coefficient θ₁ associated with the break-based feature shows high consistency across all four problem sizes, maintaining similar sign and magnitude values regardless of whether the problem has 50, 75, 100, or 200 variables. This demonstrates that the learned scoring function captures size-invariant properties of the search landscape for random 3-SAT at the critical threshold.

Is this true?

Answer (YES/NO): YES